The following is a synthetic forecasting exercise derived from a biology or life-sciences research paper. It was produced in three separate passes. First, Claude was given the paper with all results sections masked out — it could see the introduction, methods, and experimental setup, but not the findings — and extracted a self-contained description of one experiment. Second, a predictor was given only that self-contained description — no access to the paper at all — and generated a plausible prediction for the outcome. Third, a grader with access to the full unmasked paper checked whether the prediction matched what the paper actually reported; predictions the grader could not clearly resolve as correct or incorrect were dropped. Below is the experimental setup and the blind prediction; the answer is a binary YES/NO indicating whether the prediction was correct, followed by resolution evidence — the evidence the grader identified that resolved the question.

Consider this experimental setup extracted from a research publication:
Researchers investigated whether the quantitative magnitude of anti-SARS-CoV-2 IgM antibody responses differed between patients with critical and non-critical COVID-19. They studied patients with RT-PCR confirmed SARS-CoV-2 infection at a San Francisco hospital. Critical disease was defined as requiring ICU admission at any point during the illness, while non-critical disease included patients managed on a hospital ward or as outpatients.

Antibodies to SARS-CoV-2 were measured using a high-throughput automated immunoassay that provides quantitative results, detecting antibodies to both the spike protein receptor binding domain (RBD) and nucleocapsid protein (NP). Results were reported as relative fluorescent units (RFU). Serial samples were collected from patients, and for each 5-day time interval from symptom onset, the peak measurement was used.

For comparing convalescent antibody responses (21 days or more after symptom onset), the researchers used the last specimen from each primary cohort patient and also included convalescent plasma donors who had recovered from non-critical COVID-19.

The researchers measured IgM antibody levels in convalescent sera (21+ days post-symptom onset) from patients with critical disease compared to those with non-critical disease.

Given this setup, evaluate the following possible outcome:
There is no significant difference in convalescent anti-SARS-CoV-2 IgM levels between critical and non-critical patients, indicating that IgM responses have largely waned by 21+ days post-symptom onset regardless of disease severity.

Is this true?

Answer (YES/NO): NO